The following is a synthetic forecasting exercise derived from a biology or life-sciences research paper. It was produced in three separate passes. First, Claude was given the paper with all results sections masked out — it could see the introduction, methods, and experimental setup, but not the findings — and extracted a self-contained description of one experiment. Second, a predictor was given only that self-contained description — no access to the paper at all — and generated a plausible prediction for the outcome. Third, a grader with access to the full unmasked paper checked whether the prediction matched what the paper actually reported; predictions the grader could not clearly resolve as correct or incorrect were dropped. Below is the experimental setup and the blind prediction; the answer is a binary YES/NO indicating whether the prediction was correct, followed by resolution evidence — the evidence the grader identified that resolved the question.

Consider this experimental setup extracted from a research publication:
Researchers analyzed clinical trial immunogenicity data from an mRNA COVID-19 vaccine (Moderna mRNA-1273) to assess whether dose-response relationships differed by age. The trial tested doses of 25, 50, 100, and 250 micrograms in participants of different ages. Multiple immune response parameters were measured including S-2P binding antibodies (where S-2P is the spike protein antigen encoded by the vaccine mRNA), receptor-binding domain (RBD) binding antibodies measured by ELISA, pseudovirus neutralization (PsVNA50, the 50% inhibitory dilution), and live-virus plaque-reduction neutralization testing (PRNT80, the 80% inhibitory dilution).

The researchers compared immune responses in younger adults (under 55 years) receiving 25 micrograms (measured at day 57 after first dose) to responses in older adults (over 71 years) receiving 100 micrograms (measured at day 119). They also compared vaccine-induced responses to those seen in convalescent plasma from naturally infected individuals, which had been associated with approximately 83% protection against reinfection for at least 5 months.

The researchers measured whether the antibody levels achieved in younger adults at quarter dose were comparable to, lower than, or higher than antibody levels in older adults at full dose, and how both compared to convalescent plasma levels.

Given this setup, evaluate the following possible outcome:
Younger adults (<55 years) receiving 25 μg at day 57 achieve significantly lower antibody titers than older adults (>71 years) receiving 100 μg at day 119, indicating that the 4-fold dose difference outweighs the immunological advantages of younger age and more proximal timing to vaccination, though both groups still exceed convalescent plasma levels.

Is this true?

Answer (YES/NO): NO